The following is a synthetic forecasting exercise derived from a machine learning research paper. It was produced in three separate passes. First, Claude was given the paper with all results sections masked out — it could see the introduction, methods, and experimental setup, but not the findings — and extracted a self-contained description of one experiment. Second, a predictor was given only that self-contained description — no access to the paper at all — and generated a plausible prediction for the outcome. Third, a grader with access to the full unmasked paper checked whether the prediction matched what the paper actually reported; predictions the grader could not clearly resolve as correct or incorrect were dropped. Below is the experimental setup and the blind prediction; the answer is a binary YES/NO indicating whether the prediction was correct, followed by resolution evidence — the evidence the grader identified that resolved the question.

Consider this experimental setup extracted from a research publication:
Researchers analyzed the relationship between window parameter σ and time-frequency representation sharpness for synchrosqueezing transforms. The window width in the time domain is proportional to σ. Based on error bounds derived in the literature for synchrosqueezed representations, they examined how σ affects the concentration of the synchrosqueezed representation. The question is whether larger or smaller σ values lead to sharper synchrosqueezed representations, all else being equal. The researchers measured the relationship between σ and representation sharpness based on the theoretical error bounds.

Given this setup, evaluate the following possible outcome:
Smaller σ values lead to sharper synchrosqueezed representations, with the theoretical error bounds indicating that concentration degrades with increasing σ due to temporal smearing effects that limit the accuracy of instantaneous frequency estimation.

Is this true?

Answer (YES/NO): YES